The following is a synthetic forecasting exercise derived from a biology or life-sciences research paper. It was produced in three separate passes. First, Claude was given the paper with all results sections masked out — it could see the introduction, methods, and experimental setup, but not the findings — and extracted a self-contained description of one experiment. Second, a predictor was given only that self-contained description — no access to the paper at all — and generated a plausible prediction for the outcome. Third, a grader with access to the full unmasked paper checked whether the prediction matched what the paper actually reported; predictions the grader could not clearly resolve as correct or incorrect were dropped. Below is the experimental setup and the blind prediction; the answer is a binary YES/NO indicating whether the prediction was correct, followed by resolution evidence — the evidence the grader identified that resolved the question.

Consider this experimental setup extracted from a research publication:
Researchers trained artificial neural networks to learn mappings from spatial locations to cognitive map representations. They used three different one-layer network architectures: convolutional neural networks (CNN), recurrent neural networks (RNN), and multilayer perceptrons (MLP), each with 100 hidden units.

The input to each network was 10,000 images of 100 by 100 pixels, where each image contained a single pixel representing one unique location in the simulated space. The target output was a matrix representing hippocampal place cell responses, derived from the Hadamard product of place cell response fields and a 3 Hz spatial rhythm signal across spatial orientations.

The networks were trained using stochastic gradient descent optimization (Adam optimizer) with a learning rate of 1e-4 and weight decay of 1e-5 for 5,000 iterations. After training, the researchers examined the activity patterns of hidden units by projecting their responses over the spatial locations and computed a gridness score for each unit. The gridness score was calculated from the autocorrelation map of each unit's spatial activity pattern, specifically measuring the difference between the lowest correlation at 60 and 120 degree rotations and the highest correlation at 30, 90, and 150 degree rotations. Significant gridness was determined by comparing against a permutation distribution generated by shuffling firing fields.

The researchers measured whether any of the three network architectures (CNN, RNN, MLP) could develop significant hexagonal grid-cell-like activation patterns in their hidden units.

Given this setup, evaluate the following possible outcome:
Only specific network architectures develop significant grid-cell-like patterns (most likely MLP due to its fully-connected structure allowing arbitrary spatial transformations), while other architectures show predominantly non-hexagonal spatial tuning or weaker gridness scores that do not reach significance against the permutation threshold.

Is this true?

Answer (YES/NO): NO